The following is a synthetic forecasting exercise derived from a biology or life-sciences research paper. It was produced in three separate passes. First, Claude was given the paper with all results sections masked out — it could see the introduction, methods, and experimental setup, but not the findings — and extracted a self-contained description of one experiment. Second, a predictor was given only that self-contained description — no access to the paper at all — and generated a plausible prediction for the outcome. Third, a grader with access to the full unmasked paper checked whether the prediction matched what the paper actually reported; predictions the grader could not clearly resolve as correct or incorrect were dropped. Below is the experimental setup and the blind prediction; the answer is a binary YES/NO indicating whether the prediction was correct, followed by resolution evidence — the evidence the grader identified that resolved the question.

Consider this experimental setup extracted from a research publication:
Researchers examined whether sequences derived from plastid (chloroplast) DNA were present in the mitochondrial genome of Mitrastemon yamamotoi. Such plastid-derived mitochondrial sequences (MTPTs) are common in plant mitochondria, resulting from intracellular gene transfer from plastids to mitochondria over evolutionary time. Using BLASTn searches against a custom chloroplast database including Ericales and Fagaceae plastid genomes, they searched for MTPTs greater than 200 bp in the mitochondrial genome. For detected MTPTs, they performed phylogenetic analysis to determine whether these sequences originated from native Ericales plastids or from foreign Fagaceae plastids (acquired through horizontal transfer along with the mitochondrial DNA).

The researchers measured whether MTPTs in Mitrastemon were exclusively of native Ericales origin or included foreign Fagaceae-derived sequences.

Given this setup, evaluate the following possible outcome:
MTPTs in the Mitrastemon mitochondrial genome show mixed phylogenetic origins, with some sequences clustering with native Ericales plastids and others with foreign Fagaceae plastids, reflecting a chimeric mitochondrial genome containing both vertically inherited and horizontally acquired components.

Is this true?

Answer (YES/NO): NO